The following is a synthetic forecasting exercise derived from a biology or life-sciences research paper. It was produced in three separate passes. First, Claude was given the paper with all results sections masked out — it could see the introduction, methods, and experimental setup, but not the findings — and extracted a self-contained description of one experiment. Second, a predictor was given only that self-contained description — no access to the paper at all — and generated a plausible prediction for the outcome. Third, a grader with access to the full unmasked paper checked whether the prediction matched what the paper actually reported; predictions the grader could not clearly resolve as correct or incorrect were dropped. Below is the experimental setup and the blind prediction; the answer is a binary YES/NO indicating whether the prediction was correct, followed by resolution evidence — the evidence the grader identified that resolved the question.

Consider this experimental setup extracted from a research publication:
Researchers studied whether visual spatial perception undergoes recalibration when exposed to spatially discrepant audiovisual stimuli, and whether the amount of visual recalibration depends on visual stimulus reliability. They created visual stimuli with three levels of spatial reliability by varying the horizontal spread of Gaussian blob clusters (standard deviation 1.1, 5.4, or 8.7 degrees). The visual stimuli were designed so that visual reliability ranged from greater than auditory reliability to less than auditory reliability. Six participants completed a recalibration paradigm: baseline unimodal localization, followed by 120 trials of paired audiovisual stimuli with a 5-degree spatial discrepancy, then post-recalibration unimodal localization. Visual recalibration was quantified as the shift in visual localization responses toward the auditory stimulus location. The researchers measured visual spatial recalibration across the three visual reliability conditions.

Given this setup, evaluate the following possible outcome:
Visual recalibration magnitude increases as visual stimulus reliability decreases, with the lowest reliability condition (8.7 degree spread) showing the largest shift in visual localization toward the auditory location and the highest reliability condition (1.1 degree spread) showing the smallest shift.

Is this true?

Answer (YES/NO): NO